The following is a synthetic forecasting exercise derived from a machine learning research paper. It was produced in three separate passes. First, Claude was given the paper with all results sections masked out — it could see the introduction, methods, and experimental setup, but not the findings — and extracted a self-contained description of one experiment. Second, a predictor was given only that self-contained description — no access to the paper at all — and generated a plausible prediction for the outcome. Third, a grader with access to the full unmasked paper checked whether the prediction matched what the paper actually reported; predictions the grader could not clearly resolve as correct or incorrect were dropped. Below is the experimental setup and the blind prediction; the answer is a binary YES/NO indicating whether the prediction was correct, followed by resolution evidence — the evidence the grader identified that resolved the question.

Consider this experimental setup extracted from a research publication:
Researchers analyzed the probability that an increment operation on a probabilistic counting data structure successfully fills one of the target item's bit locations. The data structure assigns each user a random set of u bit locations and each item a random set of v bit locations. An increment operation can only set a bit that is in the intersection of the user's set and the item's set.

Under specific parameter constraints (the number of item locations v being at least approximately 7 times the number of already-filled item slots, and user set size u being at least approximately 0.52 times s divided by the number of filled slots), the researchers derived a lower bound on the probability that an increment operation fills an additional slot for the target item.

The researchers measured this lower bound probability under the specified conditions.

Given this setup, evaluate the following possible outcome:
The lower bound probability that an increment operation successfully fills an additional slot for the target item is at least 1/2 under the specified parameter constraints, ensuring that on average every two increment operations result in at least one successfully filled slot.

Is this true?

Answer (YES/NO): NO